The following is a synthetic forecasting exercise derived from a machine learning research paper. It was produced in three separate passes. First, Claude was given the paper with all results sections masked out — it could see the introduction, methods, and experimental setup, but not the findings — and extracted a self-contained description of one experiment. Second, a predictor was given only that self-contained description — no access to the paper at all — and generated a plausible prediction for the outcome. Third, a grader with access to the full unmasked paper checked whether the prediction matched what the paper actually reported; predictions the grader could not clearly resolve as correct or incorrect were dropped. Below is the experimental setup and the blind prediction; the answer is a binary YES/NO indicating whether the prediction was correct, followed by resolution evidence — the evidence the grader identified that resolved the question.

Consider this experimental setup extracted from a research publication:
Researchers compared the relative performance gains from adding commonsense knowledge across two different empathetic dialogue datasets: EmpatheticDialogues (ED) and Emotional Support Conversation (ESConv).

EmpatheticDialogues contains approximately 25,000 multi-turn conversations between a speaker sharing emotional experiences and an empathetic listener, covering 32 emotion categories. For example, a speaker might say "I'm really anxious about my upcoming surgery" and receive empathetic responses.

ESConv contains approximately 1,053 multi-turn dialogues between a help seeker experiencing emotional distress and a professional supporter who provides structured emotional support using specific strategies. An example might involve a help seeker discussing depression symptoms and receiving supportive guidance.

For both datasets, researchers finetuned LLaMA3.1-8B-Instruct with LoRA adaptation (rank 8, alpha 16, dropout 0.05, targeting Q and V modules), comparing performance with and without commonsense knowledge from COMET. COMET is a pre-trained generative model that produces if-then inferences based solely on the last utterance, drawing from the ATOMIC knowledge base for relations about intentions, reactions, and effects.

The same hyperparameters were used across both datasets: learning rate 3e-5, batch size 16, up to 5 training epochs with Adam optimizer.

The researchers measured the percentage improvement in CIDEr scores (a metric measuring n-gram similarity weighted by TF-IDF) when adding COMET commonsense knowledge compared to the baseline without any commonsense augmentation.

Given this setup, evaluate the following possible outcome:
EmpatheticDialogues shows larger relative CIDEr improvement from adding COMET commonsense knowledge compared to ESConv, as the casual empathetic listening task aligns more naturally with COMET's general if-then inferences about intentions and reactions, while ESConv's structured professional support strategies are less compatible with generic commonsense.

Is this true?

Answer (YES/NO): NO